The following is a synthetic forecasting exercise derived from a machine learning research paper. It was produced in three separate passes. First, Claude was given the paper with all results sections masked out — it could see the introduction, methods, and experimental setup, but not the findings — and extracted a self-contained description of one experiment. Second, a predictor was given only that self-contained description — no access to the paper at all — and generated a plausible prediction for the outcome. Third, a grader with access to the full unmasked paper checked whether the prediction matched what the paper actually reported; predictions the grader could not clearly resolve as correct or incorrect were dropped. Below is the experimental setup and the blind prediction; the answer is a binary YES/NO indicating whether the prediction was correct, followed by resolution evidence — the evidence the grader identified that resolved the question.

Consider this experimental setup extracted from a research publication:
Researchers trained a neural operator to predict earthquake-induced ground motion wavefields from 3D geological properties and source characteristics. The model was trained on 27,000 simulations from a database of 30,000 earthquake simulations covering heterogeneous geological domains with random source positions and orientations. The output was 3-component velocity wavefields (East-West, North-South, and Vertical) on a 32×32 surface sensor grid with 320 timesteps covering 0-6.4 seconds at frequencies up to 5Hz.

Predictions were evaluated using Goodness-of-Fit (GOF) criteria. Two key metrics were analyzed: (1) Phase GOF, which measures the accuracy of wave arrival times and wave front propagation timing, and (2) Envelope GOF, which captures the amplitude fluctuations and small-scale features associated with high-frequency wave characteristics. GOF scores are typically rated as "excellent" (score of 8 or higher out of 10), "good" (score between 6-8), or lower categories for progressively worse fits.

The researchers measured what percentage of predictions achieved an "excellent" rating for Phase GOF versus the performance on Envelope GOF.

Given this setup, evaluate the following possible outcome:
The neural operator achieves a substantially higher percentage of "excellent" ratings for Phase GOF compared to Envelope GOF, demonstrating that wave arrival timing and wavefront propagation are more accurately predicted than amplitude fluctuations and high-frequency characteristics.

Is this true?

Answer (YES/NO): YES